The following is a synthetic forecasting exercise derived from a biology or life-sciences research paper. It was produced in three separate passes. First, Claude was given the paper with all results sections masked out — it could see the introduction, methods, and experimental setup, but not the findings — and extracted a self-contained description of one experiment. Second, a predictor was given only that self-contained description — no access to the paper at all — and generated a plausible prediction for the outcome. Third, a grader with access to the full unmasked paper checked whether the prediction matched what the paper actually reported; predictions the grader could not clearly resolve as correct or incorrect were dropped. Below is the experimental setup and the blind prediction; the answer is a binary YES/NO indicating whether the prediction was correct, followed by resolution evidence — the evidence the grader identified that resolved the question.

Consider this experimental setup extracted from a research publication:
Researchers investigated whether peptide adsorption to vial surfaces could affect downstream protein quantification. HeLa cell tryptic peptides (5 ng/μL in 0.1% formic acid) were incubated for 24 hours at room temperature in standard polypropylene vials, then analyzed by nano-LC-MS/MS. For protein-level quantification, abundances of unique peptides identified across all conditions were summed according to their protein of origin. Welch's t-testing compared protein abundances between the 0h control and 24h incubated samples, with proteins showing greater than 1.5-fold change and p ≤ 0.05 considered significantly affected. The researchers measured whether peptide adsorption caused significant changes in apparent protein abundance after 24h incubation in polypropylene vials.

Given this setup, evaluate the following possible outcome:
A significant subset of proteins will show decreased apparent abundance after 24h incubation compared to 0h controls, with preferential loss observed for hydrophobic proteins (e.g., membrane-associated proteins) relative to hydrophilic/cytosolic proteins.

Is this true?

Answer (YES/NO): NO